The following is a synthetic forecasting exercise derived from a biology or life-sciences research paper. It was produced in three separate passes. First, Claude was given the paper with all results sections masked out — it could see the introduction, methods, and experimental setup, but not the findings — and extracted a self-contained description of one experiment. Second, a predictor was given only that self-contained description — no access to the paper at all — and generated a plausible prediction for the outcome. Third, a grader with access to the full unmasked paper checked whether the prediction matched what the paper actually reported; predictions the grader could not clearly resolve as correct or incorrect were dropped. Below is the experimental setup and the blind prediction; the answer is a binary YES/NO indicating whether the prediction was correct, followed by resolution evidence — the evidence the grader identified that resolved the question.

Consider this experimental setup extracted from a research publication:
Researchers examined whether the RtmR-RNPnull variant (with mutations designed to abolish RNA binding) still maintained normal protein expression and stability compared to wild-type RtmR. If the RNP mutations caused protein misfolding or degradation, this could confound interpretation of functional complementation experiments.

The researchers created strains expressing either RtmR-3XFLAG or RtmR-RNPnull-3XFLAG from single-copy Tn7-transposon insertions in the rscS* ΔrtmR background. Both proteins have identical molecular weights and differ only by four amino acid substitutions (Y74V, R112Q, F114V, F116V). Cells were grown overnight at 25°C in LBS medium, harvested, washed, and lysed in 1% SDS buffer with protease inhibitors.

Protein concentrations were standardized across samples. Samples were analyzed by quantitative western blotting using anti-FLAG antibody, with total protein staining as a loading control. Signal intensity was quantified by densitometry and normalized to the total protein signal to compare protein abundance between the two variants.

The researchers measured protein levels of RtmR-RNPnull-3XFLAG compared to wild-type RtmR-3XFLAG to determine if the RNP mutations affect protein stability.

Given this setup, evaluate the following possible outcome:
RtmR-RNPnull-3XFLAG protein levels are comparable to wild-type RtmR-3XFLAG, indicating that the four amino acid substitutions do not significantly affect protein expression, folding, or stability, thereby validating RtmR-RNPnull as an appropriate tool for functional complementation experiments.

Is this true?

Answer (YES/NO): YES